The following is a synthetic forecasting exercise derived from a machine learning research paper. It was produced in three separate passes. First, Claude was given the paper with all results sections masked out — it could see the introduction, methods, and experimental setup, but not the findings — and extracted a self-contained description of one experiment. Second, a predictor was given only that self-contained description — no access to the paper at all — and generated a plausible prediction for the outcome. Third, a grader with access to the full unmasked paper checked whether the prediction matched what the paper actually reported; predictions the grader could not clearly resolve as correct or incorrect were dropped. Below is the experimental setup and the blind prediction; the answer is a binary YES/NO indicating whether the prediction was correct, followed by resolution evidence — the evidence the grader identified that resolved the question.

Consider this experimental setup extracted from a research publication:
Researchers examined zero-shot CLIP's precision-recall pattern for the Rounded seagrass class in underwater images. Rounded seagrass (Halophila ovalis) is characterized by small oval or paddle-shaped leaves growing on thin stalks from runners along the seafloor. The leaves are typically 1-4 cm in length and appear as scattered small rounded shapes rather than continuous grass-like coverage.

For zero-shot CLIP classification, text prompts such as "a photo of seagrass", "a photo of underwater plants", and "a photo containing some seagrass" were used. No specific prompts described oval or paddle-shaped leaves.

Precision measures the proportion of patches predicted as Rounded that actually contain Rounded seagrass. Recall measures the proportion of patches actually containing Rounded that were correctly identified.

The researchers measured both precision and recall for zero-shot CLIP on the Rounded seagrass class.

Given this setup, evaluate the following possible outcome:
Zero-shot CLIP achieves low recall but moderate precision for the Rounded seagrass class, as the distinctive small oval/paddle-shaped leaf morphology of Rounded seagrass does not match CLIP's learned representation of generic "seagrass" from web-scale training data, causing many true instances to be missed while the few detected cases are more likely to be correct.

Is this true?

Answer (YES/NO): YES